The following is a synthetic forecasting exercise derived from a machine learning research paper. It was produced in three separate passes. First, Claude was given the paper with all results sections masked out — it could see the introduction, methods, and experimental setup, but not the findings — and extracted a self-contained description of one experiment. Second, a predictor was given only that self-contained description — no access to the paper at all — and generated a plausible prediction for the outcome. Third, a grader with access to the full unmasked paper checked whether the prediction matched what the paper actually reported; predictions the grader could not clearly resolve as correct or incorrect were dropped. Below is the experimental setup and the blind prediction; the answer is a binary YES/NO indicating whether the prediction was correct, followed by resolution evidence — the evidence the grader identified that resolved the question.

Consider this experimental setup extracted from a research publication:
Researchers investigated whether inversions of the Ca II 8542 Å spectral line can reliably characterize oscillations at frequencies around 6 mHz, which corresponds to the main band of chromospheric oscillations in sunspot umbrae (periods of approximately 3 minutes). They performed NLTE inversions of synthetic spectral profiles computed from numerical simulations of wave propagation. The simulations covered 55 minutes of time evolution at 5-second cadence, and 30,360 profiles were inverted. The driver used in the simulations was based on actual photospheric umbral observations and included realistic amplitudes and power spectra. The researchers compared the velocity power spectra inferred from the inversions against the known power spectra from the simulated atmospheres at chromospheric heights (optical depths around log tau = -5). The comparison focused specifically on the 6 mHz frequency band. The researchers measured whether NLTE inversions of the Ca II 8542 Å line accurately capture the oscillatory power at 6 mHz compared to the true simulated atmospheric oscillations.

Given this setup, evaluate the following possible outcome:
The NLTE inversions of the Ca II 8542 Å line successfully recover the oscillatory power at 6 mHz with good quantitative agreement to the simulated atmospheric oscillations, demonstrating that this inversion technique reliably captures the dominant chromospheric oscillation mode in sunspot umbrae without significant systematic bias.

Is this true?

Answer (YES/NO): YES